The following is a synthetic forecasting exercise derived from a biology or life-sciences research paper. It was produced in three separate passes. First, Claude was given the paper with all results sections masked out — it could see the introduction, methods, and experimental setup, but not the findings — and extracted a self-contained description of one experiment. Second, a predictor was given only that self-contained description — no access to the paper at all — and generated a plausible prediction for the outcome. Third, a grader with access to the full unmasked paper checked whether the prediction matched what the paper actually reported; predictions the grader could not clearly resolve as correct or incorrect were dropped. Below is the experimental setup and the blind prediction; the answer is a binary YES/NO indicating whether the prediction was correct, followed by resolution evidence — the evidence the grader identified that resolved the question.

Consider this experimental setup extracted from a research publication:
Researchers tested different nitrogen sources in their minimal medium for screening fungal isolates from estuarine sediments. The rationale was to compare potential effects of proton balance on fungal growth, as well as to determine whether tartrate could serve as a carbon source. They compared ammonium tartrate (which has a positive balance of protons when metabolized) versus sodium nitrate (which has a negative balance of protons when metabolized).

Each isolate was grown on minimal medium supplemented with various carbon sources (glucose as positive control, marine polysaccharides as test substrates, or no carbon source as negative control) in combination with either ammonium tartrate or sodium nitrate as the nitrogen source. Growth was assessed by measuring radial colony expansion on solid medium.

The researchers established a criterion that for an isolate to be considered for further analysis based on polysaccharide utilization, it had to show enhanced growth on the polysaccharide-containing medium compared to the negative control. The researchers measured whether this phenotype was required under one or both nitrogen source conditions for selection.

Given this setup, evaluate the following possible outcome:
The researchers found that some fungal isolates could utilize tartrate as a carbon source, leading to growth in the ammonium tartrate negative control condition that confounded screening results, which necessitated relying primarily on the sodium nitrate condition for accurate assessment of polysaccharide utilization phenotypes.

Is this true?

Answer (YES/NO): NO